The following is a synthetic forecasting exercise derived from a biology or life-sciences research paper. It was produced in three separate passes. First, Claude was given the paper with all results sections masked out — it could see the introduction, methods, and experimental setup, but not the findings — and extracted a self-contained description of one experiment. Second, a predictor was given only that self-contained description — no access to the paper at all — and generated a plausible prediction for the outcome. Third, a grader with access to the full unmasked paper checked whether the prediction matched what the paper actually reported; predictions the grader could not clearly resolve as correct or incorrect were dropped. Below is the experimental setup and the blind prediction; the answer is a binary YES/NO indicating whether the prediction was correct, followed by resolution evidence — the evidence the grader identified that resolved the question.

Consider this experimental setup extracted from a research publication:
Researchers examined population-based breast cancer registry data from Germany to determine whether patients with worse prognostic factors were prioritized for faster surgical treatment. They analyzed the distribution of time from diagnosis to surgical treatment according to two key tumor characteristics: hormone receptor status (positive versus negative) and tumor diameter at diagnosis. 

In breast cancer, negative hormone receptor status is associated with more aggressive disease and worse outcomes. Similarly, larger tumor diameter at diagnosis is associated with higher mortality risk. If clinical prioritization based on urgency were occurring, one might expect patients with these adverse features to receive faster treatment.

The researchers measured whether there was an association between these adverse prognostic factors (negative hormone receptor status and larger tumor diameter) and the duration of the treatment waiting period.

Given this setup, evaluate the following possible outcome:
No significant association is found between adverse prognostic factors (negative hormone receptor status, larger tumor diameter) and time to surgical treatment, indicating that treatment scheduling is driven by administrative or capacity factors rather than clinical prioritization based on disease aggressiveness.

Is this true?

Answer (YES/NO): YES